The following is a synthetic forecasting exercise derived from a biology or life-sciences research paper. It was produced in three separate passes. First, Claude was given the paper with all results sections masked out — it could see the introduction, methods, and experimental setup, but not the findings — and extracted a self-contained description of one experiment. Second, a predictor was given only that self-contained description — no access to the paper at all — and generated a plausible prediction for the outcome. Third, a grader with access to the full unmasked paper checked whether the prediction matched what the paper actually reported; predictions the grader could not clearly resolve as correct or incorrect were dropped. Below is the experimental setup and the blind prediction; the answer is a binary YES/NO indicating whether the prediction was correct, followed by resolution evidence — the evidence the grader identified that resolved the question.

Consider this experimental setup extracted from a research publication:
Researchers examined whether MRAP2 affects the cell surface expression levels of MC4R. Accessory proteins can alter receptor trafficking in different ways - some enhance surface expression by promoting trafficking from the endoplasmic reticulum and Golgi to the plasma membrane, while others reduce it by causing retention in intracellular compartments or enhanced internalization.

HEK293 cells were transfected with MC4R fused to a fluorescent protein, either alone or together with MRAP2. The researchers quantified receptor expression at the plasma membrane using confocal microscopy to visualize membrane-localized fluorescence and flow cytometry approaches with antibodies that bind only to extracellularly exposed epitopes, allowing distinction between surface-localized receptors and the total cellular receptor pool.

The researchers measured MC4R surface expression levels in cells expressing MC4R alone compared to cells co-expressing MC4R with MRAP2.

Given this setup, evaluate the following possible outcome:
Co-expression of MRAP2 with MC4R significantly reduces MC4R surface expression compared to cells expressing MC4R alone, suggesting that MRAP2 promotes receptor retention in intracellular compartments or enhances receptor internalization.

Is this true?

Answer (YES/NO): NO